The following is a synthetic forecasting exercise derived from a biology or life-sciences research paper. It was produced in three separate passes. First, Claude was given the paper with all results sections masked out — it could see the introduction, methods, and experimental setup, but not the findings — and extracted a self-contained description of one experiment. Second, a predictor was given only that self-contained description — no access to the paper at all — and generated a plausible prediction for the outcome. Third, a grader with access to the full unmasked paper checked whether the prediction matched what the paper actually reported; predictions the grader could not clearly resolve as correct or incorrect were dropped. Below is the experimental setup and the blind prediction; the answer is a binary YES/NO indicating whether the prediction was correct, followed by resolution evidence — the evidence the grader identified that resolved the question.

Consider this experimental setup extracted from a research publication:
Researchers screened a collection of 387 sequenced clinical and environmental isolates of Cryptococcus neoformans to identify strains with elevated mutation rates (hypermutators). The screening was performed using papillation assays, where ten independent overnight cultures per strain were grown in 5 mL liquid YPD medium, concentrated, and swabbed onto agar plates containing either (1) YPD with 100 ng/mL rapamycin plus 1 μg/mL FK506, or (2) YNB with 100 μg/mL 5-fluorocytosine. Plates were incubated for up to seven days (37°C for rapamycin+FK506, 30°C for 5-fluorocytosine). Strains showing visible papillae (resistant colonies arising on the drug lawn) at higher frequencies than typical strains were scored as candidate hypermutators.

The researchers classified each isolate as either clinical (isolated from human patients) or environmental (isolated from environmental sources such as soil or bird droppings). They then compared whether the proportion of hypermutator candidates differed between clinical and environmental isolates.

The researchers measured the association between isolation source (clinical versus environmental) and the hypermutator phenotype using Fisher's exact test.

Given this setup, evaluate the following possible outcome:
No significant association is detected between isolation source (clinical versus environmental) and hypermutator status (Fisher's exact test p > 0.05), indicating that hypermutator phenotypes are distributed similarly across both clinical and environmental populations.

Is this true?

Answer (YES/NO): NO